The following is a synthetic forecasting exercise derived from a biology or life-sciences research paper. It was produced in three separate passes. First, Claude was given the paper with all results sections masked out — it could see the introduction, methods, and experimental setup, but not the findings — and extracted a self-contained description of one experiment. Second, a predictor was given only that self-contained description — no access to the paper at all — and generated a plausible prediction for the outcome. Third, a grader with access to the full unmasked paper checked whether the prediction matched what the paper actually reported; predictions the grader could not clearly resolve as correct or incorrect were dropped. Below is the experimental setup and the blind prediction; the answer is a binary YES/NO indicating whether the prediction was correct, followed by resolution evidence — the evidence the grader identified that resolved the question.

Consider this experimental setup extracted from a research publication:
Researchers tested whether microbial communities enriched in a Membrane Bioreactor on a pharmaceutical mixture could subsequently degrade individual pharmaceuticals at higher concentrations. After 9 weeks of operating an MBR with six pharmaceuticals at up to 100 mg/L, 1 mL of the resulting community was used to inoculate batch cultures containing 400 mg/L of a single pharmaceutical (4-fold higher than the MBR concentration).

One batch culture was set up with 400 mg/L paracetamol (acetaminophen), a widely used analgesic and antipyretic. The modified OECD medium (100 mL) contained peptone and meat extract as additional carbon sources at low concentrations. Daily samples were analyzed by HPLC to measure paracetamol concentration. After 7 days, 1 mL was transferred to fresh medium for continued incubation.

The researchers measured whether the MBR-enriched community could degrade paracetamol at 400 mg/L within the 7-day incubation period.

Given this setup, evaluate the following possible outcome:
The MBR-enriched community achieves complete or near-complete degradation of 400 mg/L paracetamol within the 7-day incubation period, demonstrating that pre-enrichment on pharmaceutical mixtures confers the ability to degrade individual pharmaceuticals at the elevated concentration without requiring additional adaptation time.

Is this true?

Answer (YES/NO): YES